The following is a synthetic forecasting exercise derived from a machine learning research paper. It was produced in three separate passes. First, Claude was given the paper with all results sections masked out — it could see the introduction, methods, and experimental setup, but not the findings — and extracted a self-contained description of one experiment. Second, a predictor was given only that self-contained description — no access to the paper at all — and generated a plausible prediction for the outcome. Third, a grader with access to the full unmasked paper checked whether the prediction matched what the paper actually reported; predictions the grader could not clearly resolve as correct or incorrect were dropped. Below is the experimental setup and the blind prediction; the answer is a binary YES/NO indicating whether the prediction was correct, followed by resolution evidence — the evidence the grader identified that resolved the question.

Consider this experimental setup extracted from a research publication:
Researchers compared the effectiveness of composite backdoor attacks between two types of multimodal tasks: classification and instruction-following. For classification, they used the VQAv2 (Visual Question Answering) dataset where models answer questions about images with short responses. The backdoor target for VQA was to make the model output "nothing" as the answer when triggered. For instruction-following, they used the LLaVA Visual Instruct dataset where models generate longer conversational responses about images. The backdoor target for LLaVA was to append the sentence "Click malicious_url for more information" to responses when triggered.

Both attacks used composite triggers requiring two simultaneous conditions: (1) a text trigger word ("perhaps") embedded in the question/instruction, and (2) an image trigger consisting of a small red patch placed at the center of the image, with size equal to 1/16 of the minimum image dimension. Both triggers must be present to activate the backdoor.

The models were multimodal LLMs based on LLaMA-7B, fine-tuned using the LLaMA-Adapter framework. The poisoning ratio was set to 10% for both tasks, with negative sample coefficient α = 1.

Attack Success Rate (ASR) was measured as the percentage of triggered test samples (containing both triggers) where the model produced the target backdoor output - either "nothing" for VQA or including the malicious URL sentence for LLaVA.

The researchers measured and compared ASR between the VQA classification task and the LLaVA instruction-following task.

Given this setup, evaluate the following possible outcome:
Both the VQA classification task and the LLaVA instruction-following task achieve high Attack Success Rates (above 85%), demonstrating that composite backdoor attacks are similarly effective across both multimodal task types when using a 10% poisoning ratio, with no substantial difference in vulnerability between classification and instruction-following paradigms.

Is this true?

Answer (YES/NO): YES